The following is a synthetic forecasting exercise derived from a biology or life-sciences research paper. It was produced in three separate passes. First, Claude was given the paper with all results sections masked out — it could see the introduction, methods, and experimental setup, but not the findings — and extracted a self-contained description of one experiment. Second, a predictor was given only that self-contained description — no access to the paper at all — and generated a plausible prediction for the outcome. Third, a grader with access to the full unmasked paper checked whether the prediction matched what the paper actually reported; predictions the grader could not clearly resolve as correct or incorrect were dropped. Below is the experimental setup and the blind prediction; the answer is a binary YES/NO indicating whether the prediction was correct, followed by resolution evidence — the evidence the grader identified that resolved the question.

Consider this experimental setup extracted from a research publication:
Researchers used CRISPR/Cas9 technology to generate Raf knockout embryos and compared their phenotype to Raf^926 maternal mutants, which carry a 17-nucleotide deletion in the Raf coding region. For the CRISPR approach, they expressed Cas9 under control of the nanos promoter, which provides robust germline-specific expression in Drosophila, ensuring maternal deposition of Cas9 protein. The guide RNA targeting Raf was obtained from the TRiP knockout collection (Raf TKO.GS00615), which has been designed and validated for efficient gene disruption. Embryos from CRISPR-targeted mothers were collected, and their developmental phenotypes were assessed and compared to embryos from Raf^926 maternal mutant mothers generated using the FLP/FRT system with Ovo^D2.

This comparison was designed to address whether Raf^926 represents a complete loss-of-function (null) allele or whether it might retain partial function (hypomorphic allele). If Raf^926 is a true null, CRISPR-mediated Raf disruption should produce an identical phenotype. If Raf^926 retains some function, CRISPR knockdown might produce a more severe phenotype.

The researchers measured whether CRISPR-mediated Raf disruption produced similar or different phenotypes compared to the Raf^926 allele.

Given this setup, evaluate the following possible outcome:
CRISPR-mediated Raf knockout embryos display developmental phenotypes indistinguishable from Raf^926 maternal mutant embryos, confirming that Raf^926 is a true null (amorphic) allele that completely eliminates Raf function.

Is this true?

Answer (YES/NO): NO